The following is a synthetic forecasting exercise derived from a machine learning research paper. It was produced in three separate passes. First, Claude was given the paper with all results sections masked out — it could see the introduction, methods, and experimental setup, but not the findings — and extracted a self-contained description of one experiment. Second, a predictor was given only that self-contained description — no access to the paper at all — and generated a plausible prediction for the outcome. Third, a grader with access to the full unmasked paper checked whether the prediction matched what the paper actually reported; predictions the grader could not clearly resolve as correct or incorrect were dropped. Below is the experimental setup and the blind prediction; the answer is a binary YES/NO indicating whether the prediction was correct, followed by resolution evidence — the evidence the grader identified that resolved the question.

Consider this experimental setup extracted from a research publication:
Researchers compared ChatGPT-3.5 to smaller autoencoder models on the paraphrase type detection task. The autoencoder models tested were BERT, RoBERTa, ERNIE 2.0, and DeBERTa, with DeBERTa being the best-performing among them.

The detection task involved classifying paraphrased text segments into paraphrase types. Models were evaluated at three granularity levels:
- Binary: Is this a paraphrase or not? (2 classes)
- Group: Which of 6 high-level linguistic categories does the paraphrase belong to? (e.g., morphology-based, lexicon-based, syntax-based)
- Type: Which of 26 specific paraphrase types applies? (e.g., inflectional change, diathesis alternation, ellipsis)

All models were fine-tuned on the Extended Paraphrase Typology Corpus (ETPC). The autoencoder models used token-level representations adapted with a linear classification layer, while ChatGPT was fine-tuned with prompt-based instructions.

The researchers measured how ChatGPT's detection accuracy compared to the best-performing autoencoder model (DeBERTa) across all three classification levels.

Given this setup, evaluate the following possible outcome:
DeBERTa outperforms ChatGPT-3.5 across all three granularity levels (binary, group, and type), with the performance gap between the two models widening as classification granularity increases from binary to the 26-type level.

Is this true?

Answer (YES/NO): NO